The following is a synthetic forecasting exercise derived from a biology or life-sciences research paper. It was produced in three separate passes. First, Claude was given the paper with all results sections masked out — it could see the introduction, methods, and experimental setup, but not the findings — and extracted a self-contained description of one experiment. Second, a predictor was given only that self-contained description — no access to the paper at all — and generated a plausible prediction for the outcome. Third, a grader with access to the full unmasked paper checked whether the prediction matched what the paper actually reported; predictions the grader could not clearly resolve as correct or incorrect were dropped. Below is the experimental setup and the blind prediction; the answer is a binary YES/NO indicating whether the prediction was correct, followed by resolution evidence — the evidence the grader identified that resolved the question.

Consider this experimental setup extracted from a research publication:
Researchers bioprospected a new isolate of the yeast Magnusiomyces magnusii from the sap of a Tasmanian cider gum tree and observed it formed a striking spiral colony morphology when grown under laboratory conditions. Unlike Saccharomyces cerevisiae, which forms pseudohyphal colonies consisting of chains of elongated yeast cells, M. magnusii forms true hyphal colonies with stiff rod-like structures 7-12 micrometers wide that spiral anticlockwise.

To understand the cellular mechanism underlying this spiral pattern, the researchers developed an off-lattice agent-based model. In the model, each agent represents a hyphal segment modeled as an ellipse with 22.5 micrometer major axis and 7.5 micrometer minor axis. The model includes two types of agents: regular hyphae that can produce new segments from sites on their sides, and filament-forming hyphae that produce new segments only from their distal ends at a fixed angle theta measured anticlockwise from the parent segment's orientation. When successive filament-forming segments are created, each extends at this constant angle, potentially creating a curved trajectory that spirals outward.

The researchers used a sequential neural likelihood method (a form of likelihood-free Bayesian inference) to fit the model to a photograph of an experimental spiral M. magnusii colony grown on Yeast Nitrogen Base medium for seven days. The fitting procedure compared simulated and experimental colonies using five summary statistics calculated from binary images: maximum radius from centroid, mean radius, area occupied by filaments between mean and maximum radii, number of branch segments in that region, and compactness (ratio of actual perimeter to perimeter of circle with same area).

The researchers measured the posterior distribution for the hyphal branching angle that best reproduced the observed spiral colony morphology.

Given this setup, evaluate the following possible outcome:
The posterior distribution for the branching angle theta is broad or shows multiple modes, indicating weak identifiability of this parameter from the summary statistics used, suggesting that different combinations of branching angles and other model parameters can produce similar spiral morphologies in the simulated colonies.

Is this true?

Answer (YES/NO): NO